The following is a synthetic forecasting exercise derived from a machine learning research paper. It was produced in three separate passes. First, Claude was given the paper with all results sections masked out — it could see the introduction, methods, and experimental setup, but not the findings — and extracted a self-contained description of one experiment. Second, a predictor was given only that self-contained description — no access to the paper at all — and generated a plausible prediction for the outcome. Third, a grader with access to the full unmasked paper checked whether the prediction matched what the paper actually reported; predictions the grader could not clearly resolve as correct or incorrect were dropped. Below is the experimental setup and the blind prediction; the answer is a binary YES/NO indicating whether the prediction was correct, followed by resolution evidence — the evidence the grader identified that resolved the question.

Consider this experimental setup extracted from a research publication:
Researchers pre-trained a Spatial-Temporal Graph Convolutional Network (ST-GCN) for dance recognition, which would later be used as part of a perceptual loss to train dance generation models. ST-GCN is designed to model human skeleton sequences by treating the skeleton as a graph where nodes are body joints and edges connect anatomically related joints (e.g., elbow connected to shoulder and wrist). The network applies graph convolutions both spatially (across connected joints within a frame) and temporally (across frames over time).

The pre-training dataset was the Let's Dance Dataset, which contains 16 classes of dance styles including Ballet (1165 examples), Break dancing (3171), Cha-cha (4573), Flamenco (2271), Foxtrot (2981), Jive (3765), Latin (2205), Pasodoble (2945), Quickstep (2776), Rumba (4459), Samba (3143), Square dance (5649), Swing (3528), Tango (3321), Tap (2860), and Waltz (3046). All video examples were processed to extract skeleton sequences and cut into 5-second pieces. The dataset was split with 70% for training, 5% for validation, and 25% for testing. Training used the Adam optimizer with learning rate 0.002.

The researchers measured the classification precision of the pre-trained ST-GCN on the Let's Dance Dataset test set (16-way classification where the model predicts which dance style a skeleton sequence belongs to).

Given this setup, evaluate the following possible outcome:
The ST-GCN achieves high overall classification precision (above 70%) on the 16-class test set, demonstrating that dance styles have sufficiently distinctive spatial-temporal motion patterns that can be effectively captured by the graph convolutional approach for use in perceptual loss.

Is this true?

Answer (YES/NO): NO